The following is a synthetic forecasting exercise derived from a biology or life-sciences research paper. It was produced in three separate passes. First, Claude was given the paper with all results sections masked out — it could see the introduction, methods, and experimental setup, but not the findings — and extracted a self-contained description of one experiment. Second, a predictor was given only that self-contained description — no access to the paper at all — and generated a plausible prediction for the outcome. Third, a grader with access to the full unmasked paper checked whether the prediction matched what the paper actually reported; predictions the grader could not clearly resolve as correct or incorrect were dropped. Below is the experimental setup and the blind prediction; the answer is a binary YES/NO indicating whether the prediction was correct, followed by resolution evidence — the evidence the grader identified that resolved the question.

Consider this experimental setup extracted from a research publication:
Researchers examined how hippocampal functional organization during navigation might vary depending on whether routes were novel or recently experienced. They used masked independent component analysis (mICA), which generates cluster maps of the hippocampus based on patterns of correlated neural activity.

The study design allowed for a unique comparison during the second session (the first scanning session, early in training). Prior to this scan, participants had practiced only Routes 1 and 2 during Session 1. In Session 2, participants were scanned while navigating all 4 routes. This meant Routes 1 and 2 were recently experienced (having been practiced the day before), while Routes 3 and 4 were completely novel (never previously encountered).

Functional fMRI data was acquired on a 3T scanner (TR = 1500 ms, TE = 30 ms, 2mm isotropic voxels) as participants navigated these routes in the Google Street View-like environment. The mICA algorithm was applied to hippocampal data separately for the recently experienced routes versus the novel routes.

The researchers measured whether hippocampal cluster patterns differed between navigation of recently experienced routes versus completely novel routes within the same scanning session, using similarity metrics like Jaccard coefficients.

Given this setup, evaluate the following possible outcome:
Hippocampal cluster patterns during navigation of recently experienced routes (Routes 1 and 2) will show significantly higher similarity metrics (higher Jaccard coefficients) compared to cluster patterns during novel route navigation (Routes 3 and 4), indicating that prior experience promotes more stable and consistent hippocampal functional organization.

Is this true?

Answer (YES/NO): NO